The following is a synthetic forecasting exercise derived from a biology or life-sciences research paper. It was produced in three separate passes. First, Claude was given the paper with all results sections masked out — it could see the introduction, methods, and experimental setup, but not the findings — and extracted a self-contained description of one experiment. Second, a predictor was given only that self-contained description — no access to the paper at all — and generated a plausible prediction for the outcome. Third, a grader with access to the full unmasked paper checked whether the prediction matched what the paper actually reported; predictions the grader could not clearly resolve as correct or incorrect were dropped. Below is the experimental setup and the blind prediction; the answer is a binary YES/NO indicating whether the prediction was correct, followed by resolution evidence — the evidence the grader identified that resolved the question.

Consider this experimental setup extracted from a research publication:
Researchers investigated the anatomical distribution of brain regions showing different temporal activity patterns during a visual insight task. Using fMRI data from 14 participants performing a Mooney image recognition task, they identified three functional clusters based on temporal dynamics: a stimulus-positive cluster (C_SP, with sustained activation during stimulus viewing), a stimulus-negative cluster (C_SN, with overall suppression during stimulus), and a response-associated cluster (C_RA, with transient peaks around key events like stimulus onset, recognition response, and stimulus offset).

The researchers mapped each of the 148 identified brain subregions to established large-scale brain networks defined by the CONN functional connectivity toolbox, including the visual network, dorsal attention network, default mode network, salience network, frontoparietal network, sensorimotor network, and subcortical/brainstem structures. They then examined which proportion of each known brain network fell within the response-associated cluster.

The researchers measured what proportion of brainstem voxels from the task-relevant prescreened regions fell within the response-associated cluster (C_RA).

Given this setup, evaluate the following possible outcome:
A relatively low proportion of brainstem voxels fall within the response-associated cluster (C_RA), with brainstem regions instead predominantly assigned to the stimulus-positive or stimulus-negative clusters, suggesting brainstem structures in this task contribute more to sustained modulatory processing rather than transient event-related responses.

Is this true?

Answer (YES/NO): NO